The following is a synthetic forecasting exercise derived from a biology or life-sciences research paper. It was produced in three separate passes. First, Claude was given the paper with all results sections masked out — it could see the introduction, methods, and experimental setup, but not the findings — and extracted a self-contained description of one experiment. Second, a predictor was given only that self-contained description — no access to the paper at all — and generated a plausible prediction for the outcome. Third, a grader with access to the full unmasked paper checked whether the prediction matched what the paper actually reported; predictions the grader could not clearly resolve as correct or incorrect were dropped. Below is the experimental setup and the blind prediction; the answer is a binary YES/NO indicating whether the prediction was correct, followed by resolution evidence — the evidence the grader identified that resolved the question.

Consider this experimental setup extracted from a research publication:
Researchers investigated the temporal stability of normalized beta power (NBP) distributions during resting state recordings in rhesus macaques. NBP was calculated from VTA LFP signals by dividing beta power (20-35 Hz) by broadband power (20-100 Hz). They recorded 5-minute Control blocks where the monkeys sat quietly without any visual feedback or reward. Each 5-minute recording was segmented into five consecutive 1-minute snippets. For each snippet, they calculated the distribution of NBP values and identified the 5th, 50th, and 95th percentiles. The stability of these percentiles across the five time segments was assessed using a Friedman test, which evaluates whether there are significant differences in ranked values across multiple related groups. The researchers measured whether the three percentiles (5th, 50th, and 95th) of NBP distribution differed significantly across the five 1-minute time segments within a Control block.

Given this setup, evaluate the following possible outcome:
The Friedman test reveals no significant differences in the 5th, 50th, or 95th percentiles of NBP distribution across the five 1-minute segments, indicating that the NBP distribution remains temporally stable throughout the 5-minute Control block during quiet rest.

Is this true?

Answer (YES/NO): YES